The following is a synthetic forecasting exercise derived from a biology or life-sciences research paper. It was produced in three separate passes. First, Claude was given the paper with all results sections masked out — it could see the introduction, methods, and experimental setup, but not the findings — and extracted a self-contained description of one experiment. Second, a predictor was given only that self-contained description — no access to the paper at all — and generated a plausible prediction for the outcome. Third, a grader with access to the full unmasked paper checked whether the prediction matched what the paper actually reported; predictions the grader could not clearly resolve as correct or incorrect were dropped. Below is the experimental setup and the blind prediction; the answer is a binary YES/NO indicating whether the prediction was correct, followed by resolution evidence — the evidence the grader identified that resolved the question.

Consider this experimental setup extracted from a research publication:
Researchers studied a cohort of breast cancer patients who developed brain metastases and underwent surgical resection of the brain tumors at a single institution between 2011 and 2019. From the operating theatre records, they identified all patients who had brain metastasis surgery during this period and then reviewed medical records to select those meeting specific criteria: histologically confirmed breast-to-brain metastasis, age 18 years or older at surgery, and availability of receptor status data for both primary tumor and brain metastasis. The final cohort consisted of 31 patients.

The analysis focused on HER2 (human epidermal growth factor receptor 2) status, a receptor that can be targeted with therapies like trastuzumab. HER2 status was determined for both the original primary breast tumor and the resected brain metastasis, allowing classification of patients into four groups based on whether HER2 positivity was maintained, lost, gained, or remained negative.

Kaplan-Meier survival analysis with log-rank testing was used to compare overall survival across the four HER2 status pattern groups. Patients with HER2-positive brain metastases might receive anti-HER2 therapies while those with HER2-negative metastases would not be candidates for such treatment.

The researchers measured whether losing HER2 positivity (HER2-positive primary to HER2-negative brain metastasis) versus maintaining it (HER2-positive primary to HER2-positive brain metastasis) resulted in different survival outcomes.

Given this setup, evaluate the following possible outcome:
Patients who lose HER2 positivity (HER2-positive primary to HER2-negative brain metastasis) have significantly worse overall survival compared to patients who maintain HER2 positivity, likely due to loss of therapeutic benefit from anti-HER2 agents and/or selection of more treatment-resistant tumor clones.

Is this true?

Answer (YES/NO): YES